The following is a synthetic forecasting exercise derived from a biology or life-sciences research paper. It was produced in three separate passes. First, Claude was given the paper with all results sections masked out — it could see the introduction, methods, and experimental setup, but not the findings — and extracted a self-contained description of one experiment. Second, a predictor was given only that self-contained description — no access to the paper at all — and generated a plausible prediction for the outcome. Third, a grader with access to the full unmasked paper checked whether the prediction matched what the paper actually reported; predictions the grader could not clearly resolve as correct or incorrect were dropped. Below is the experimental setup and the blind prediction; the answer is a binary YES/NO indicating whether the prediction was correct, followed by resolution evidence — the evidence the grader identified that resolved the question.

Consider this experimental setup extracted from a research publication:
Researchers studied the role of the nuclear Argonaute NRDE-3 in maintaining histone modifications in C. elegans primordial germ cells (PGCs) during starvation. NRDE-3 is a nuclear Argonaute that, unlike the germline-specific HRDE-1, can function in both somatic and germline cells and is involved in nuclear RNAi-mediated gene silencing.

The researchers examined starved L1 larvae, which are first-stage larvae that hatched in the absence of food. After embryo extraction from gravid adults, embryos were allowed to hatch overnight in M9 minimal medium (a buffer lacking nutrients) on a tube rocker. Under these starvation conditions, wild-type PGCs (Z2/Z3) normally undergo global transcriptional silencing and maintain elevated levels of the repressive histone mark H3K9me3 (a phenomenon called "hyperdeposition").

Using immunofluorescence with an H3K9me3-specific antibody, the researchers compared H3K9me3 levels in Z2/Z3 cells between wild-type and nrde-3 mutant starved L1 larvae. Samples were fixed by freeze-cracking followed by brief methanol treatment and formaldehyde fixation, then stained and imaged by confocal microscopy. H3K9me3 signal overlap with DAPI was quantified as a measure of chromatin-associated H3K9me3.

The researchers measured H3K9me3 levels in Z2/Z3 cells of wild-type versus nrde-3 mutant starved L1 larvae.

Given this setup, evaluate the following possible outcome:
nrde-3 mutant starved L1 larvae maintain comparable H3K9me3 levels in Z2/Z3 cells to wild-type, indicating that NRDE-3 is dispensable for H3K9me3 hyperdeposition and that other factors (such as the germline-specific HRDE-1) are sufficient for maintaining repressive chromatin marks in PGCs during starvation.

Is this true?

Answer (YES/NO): NO